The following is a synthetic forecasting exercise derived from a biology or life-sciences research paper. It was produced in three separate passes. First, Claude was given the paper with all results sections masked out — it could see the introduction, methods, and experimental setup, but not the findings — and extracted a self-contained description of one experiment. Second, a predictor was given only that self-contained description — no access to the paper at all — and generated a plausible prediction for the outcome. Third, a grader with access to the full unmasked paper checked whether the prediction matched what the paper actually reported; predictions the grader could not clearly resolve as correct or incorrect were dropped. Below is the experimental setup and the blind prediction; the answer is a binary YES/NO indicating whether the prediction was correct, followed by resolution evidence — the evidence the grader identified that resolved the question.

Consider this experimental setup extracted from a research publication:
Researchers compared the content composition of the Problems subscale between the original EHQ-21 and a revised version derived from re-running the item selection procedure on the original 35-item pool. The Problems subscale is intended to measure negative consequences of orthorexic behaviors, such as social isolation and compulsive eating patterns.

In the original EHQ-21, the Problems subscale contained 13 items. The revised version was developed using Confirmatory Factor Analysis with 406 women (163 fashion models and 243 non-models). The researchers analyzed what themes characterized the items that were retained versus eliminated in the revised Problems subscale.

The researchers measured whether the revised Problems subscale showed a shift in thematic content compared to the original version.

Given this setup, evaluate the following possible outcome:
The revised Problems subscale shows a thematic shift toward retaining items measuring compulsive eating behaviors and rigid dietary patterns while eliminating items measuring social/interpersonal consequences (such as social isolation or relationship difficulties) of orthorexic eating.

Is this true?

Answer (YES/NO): NO